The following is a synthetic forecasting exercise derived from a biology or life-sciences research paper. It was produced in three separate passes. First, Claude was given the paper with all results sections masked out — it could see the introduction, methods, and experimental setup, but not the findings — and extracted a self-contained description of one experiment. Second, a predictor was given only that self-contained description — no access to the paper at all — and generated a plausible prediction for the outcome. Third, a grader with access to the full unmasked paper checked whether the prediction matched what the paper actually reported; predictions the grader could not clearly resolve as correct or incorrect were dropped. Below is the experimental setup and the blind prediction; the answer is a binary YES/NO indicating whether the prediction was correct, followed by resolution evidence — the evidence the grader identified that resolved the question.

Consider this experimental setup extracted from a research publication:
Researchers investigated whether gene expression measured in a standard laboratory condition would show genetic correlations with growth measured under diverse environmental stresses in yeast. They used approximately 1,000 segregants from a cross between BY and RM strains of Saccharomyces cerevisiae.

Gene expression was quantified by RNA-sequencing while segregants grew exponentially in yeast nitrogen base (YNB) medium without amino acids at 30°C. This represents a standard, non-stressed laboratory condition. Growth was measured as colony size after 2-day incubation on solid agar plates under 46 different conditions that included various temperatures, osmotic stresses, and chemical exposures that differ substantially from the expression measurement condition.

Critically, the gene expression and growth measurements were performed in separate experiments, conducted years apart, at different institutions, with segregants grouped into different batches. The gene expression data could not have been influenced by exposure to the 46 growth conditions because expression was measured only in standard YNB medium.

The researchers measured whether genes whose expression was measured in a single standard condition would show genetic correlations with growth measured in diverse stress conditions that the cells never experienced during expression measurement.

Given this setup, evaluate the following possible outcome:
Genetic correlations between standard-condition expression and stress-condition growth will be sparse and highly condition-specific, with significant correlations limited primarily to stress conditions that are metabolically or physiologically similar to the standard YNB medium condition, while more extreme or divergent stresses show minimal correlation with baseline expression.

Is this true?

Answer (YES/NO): NO